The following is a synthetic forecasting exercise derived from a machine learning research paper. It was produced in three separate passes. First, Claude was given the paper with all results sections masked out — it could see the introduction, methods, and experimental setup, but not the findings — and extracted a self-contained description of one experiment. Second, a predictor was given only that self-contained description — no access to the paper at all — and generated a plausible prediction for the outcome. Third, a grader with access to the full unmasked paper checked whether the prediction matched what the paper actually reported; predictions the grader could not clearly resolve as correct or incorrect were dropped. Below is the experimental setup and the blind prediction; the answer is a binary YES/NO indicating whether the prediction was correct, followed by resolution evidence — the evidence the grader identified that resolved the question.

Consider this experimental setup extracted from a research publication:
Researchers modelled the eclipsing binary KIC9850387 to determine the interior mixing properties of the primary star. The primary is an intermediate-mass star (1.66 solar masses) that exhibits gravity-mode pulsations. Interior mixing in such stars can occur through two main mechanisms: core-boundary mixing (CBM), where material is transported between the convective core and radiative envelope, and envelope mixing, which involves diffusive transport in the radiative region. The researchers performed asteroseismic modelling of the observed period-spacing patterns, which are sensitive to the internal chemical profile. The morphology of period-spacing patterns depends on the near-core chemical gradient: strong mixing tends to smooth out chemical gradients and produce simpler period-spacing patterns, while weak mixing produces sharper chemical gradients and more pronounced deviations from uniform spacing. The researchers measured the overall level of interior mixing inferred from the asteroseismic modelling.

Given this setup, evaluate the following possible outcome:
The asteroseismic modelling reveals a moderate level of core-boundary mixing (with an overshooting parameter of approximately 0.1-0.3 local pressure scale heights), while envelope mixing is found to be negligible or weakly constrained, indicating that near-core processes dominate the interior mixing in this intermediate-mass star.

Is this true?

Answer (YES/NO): NO